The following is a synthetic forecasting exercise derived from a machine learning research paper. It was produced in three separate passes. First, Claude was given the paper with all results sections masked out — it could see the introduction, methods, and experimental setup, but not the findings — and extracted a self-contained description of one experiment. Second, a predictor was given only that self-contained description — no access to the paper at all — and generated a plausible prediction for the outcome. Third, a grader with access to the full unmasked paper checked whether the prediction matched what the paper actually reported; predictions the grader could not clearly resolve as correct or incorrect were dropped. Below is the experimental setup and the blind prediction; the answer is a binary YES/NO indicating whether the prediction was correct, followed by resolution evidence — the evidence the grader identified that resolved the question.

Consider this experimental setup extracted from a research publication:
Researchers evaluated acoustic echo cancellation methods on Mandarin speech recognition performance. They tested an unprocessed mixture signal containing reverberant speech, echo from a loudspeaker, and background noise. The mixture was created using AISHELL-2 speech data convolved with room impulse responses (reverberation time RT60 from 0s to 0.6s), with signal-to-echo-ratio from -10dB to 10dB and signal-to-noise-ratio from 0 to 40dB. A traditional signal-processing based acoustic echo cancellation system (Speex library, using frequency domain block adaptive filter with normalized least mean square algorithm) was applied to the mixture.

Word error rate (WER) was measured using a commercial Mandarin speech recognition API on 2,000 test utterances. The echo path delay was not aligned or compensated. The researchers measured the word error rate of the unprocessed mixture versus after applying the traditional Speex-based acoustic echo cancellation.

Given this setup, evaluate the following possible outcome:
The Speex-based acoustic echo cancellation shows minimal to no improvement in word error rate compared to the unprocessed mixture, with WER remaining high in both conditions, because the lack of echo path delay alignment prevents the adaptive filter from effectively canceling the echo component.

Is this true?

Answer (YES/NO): NO